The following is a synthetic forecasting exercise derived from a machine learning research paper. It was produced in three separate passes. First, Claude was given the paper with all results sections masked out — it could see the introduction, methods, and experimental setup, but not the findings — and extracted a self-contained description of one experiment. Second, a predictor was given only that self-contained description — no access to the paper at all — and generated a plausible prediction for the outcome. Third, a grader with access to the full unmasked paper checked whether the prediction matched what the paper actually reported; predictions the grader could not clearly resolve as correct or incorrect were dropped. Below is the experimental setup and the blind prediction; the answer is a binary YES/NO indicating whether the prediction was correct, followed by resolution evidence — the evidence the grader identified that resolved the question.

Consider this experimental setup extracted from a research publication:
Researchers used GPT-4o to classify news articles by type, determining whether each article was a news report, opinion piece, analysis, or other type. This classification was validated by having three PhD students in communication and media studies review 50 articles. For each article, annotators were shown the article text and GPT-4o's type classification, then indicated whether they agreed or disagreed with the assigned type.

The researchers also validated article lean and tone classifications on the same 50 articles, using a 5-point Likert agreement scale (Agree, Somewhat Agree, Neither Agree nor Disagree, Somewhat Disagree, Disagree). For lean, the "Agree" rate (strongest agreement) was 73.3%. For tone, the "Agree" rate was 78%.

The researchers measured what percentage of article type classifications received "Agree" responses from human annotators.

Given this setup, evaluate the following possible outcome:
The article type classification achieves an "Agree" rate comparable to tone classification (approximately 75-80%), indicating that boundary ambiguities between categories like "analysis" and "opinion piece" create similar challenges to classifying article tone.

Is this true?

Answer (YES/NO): NO